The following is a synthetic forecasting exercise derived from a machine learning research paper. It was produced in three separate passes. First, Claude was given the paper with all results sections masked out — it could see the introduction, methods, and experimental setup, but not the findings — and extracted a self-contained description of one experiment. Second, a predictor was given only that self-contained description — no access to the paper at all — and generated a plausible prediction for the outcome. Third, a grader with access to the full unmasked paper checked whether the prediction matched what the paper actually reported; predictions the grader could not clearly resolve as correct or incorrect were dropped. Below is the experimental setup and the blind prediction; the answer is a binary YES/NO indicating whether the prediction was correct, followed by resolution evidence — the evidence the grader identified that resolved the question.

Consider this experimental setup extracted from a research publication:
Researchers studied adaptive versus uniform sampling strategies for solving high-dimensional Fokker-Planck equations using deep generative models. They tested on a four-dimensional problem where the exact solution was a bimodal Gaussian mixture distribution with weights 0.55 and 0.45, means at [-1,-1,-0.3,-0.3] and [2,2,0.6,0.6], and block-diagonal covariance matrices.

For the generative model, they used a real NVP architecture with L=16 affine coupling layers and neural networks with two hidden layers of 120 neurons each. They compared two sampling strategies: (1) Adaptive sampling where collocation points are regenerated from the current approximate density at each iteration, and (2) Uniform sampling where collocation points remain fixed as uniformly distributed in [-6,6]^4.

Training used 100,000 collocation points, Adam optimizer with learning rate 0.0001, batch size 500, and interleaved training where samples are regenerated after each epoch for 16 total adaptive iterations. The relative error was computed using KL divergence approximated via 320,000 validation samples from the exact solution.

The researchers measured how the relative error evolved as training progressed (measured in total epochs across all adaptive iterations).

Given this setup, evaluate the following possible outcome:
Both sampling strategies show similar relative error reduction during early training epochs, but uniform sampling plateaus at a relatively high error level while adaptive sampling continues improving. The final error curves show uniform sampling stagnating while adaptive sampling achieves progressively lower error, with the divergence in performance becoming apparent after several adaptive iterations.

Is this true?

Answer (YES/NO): NO